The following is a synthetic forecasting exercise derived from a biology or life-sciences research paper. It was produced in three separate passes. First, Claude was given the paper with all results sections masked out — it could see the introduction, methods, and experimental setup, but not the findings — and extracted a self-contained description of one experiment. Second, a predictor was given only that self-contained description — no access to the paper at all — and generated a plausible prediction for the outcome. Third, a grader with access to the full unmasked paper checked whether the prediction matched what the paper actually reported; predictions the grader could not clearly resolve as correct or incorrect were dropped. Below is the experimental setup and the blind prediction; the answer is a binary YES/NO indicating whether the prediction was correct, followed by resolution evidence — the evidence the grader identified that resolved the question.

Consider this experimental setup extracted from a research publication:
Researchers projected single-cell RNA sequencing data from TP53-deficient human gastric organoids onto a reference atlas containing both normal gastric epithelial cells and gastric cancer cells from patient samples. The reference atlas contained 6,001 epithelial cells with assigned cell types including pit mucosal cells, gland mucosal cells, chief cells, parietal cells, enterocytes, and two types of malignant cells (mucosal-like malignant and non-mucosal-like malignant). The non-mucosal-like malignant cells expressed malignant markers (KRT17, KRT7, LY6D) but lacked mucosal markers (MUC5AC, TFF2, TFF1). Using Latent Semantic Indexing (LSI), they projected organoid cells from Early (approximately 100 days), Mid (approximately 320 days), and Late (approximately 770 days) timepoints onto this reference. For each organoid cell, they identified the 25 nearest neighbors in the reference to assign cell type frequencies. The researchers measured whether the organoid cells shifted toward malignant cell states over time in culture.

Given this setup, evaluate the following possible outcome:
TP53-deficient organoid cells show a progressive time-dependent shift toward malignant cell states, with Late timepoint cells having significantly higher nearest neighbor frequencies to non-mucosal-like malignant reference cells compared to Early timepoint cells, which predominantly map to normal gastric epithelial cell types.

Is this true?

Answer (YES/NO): NO